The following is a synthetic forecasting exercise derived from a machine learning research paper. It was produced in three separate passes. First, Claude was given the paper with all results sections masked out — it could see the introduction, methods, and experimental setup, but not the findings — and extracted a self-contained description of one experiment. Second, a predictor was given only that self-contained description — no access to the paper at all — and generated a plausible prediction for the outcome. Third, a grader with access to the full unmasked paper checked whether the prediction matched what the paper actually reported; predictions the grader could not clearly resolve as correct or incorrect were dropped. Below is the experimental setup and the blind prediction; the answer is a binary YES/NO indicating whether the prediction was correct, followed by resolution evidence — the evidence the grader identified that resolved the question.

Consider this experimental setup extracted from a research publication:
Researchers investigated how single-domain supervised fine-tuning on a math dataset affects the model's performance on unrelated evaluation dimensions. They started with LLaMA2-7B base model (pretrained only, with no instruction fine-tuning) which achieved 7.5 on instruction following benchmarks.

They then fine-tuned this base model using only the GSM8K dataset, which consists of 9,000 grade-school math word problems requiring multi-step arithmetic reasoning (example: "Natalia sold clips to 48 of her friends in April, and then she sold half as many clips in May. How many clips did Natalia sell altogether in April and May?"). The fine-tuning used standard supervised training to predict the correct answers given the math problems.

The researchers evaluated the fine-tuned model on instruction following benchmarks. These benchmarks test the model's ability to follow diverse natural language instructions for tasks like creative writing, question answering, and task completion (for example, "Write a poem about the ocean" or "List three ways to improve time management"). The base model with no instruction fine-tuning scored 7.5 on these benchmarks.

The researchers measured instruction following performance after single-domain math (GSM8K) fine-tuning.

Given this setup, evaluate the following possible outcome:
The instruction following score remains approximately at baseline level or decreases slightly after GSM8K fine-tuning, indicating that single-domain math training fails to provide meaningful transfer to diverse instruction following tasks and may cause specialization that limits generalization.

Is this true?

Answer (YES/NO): NO